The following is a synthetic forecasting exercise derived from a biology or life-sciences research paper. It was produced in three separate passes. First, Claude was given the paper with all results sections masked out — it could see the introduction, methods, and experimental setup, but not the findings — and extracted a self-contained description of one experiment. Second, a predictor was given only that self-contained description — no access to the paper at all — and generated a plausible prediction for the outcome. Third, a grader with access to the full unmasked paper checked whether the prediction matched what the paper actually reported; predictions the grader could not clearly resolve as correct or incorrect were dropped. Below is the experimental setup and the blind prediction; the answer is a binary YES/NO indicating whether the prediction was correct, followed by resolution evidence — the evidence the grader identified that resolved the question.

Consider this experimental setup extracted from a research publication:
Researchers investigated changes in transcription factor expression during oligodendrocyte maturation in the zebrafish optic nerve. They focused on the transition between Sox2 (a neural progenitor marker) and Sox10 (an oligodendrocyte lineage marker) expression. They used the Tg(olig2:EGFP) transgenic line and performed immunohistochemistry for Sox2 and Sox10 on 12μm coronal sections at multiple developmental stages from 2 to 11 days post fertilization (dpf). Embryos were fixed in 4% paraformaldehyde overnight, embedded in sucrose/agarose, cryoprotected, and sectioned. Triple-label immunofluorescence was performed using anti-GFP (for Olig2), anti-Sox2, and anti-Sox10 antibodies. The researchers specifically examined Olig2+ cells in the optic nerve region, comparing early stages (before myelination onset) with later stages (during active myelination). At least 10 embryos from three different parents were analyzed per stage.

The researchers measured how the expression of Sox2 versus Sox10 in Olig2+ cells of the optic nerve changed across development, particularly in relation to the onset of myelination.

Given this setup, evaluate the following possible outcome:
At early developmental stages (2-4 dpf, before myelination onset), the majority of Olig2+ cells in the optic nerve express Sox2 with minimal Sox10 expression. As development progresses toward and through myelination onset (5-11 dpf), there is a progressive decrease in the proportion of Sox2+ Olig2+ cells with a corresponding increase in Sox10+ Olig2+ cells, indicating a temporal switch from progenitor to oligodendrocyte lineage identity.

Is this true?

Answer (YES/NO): YES